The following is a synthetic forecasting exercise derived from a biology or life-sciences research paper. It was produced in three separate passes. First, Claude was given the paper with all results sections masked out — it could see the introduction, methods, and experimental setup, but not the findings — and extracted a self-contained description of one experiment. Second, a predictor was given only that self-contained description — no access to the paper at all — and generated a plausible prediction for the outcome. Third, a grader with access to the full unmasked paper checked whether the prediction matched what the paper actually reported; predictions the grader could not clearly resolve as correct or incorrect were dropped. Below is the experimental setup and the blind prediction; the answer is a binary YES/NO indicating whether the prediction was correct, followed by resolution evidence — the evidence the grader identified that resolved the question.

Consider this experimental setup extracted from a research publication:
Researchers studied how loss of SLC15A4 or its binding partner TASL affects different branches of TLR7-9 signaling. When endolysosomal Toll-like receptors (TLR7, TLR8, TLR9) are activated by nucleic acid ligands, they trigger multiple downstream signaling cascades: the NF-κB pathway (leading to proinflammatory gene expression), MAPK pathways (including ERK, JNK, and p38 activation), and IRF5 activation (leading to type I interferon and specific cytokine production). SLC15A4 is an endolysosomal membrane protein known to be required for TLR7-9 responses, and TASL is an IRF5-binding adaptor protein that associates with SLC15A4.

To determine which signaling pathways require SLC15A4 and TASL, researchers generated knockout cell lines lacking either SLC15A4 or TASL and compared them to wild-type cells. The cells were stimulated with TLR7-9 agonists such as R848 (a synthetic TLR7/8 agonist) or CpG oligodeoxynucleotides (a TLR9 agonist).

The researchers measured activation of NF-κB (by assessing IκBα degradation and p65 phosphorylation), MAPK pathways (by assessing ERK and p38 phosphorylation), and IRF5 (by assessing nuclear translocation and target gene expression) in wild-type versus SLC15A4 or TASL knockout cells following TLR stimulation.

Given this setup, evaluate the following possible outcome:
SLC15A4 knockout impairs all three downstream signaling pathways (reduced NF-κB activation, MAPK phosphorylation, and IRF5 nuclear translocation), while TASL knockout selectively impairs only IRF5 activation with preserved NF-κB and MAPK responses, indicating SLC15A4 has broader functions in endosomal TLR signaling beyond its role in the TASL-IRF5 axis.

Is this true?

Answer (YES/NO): NO